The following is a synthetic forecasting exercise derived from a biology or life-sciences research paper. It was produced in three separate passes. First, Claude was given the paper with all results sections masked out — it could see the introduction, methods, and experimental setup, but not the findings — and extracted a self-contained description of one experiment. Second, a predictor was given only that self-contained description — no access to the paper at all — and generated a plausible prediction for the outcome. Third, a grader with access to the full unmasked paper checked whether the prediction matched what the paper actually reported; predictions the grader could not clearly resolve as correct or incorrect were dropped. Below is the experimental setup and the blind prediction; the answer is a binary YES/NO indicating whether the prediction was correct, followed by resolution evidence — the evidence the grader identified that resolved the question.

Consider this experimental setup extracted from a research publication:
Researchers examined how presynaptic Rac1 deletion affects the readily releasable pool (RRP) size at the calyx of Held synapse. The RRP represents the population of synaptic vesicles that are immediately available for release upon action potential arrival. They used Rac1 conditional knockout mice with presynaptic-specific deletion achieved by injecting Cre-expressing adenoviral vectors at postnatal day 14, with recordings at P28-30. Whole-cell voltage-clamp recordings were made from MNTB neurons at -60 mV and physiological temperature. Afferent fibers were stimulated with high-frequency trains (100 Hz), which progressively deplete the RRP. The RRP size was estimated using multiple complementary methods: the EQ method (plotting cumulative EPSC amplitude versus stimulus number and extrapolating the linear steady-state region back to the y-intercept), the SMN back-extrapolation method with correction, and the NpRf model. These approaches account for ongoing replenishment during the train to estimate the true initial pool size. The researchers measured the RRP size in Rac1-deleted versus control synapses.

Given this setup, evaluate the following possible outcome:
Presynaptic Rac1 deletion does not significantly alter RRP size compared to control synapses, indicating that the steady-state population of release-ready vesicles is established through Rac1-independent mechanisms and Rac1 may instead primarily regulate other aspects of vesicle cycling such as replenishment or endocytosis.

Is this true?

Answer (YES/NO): YES